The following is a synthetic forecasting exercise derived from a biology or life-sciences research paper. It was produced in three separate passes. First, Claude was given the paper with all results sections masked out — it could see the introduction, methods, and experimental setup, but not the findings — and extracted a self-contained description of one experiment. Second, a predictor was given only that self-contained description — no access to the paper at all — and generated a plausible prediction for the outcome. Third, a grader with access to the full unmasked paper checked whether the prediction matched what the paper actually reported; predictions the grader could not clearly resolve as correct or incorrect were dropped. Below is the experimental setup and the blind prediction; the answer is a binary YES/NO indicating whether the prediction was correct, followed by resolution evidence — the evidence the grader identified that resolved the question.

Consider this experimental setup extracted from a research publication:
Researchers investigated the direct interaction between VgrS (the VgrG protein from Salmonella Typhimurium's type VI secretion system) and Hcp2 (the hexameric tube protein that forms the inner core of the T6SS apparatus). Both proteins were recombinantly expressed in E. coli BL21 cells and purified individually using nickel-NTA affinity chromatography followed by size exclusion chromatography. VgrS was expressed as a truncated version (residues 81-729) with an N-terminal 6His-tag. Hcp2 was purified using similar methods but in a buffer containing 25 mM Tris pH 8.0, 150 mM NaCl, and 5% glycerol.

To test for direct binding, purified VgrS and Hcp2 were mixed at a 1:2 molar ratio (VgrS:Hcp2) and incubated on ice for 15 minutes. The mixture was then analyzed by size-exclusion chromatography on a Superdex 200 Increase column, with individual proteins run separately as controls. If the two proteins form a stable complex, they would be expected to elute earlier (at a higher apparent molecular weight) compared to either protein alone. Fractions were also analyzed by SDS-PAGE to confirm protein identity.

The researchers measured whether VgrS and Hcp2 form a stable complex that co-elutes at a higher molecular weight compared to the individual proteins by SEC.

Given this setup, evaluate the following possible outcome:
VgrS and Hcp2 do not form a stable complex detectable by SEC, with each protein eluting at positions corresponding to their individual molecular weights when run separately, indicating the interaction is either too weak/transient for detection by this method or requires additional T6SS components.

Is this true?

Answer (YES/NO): YES